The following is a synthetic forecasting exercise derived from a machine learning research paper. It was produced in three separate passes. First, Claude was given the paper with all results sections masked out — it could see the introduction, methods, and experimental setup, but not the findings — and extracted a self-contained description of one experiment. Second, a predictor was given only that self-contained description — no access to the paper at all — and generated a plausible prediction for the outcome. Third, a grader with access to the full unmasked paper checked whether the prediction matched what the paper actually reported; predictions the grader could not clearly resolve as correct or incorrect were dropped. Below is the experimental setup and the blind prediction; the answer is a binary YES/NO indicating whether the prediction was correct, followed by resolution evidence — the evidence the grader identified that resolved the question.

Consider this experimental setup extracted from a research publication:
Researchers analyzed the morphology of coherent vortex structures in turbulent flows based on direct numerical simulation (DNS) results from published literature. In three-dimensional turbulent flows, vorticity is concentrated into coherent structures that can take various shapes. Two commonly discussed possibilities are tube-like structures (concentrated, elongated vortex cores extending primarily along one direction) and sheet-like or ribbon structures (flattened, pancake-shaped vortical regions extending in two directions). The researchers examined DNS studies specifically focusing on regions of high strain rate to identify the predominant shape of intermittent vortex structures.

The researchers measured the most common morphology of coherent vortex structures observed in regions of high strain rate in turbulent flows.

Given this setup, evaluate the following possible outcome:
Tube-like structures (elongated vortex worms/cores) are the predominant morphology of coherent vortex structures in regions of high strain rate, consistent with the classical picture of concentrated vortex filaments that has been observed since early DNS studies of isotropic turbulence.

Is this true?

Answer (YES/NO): NO